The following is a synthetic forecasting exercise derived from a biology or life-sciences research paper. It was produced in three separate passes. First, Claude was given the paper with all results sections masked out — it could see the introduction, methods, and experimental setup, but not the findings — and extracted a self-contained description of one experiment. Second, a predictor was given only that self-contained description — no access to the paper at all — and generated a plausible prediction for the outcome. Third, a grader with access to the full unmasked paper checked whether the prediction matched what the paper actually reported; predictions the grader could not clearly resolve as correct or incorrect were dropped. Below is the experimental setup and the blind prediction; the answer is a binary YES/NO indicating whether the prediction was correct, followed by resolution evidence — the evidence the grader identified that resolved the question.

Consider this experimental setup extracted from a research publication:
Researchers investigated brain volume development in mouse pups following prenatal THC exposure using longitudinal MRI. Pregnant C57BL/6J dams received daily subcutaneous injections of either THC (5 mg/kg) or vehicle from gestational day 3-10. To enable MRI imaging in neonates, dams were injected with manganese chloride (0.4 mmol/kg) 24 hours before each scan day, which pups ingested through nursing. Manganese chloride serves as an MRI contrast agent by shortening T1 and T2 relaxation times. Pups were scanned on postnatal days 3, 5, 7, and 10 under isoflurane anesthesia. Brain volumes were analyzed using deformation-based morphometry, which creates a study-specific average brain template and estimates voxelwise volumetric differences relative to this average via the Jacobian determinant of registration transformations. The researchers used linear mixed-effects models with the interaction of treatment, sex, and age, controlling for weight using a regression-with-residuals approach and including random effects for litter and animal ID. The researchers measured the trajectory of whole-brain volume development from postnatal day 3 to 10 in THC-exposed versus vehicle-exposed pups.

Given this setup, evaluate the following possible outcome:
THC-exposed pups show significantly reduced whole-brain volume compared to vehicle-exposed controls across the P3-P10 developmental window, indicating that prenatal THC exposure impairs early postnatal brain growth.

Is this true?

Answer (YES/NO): NO